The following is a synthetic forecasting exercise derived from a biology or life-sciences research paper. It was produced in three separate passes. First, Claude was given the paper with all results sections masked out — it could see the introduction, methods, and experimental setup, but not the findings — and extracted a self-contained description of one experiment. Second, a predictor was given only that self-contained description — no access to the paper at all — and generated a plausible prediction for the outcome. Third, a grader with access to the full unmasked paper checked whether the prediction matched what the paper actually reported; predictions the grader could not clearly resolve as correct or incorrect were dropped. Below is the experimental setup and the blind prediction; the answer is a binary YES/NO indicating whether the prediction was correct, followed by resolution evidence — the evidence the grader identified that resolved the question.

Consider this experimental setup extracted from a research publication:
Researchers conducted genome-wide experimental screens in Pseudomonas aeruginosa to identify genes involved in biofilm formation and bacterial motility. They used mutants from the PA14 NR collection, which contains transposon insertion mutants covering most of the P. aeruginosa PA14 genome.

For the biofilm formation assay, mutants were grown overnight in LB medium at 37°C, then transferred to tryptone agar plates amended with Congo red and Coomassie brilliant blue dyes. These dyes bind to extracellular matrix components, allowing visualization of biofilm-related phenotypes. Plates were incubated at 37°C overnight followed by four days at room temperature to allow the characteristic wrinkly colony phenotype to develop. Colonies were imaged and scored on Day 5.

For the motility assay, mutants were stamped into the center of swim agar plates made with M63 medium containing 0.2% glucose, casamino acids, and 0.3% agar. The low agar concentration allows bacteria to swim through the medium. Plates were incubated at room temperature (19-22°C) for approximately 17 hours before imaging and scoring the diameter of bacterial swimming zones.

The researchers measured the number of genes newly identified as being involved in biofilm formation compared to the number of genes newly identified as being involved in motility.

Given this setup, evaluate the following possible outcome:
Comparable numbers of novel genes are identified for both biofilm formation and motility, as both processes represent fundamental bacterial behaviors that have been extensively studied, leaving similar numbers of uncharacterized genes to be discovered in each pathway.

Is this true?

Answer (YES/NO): NO